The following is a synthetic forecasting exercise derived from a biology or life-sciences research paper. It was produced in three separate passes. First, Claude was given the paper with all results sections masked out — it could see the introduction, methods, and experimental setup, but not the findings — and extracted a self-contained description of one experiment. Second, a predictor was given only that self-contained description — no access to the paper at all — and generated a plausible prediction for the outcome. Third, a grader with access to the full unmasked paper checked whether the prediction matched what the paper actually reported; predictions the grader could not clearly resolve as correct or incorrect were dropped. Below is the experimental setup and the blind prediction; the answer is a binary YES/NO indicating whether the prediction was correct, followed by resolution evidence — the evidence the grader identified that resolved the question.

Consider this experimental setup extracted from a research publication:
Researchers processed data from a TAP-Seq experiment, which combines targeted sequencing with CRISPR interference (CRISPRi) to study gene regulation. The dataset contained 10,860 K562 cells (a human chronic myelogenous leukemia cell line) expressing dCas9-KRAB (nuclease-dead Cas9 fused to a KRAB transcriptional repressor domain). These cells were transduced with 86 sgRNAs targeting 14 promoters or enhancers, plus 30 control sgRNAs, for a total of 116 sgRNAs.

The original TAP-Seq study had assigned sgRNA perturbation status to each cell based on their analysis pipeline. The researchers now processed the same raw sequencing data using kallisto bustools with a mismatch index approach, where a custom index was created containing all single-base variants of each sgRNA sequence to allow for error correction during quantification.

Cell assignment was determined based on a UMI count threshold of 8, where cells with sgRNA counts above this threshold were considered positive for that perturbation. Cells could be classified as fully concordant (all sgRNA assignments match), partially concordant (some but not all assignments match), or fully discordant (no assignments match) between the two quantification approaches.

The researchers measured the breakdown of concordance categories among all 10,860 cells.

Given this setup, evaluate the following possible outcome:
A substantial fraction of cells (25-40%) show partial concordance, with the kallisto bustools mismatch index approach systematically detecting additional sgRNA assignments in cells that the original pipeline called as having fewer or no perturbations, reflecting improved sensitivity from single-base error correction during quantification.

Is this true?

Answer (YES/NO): NO